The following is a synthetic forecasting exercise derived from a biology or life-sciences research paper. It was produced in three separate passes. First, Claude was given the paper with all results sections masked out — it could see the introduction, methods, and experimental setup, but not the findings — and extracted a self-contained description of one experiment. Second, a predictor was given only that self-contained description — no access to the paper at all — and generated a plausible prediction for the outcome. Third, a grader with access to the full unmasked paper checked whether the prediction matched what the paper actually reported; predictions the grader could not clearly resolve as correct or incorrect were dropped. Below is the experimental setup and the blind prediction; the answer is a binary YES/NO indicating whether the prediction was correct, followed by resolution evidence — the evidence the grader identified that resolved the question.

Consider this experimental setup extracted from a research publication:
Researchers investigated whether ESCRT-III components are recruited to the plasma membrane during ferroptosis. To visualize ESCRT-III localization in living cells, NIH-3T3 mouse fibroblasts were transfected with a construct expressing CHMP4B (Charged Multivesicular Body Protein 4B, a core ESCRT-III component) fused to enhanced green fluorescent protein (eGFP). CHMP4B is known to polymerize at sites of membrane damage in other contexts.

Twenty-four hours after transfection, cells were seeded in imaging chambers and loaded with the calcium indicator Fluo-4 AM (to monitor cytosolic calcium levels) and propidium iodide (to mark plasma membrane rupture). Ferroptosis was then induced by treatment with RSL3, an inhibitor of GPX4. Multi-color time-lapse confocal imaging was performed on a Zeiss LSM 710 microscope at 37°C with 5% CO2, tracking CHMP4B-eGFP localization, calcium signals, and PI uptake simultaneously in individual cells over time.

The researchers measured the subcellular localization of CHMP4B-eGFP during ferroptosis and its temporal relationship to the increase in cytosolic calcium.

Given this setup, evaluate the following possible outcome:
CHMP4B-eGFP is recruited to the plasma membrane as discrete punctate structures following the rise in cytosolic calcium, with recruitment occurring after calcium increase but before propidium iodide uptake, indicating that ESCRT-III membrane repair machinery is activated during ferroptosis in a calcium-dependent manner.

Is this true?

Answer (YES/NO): NO